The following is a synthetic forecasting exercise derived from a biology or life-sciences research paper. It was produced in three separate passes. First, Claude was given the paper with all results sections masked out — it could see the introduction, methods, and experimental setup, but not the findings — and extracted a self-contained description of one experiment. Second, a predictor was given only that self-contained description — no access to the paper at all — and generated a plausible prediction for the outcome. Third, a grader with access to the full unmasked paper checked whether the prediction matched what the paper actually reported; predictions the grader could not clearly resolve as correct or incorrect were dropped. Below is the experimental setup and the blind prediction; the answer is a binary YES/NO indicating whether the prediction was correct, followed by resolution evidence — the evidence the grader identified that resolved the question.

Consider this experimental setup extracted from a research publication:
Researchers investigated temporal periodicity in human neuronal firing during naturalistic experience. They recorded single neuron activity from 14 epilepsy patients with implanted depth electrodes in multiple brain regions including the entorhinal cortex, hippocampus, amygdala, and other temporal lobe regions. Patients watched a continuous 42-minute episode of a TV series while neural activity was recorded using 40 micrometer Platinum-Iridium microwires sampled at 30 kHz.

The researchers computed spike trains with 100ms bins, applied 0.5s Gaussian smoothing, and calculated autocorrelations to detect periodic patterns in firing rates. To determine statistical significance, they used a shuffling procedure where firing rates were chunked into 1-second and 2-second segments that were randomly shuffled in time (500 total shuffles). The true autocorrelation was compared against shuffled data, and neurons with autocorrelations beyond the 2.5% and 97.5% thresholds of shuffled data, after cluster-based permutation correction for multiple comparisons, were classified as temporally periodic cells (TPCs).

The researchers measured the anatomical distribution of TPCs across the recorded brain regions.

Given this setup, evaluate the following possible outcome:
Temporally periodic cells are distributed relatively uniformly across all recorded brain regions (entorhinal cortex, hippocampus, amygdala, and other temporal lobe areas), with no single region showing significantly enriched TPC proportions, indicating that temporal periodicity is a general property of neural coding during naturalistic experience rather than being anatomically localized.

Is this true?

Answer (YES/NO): NO